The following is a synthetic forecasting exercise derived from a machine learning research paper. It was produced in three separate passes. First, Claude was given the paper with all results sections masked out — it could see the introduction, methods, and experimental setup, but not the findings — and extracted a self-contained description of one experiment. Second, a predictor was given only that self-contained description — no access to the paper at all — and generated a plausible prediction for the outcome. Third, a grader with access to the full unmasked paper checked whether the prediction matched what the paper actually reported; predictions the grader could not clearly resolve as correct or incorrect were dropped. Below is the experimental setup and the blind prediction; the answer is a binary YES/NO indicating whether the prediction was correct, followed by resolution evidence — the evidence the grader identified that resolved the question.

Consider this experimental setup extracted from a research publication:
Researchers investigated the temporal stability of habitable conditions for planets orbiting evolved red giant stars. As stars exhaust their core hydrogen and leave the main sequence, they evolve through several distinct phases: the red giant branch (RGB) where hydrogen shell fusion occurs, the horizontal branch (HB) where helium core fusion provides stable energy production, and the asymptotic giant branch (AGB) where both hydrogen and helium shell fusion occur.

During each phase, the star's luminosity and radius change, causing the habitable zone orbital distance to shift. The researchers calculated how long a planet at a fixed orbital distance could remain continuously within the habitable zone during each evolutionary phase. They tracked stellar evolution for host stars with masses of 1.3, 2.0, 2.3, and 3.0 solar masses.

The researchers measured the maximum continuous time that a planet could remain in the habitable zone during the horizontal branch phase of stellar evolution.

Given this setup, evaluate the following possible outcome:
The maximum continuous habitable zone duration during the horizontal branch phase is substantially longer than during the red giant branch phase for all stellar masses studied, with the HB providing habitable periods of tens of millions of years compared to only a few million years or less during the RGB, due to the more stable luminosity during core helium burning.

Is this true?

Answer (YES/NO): NO